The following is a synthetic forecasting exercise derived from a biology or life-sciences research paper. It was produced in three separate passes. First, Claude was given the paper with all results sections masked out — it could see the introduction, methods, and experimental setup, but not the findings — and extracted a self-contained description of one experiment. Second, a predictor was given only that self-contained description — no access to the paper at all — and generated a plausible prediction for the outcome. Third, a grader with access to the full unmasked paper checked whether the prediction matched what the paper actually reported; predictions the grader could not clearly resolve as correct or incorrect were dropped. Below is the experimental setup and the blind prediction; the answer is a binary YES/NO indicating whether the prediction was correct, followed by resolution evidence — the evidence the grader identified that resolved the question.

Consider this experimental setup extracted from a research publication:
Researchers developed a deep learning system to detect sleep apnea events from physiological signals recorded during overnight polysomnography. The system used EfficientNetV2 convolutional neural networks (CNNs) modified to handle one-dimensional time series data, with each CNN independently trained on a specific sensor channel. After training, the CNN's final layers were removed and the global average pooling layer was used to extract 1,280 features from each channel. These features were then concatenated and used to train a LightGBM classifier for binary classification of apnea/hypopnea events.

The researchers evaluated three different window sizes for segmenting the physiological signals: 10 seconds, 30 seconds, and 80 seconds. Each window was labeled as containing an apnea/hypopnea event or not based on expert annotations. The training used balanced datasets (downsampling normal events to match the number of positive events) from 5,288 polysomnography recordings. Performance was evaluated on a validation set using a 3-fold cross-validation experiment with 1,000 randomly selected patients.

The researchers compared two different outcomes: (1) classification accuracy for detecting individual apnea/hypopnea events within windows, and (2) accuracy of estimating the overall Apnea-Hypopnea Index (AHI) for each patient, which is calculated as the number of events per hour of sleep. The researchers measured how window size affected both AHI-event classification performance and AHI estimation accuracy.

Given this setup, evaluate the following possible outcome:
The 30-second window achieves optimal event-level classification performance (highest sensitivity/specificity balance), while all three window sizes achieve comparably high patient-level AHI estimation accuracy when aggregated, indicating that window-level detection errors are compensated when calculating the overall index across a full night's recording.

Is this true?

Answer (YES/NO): NO